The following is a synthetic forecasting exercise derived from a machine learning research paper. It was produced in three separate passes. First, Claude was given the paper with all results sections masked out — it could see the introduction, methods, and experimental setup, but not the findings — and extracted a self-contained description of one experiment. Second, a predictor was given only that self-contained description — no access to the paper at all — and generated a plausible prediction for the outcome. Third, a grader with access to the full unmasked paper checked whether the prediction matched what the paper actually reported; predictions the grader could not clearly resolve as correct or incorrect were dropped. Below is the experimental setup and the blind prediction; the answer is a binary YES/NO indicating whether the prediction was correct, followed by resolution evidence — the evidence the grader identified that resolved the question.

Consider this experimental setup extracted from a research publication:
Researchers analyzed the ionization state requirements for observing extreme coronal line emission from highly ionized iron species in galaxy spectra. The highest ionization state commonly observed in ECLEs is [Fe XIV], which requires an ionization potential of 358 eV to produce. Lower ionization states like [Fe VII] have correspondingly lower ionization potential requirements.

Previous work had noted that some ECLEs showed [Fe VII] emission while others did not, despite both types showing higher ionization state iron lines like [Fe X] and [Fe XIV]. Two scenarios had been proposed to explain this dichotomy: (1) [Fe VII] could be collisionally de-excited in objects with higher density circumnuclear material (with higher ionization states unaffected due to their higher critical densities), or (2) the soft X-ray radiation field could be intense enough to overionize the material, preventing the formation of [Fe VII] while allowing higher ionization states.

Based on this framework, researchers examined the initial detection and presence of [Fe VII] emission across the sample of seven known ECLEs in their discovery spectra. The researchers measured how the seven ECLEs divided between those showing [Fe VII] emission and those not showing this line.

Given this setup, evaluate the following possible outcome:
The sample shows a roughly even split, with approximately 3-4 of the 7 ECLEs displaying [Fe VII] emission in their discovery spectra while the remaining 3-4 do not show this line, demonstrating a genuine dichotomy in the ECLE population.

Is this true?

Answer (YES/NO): YES